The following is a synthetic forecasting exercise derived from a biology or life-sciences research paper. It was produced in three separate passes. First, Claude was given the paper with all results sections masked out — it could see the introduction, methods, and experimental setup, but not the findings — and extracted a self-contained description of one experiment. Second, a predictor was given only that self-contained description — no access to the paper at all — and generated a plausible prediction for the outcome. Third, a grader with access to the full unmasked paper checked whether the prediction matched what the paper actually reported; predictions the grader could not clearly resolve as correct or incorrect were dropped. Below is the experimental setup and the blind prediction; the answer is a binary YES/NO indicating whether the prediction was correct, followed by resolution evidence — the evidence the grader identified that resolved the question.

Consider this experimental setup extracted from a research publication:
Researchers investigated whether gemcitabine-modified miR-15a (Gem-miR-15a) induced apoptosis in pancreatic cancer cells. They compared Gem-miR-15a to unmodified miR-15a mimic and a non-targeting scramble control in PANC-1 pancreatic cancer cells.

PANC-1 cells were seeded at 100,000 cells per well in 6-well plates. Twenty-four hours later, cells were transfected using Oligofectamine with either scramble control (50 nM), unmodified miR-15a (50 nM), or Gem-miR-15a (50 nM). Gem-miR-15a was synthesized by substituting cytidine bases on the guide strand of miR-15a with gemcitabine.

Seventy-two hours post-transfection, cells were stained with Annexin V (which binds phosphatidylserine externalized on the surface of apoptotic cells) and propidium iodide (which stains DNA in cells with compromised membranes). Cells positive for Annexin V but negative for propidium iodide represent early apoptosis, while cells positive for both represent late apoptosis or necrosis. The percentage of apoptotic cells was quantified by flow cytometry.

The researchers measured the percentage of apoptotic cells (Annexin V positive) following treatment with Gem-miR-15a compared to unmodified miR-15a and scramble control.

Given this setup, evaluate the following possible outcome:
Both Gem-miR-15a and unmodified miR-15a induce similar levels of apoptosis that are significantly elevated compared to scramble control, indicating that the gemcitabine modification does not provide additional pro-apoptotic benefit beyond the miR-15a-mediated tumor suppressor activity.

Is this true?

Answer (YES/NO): NO